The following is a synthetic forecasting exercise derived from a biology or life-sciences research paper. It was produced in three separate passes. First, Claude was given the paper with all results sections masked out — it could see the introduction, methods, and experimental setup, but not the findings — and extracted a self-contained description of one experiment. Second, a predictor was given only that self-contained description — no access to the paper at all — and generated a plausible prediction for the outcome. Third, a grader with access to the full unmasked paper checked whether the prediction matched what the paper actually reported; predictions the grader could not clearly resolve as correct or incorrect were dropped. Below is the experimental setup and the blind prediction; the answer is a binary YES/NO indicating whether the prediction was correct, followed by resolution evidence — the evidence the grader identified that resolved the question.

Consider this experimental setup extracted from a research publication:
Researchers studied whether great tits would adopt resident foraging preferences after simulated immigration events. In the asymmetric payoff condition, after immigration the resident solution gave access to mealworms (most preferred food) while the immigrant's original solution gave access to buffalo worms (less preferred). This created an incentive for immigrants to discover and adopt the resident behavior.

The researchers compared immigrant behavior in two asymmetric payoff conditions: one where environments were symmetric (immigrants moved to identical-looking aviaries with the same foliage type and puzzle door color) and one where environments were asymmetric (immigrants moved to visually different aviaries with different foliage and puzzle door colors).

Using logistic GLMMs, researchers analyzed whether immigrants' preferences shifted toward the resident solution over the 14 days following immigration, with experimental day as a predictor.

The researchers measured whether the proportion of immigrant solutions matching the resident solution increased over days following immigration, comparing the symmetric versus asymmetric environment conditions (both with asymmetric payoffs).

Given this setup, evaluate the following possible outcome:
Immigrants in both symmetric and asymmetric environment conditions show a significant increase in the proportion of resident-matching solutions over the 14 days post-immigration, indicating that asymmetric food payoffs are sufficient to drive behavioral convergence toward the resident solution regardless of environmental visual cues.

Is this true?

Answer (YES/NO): YES